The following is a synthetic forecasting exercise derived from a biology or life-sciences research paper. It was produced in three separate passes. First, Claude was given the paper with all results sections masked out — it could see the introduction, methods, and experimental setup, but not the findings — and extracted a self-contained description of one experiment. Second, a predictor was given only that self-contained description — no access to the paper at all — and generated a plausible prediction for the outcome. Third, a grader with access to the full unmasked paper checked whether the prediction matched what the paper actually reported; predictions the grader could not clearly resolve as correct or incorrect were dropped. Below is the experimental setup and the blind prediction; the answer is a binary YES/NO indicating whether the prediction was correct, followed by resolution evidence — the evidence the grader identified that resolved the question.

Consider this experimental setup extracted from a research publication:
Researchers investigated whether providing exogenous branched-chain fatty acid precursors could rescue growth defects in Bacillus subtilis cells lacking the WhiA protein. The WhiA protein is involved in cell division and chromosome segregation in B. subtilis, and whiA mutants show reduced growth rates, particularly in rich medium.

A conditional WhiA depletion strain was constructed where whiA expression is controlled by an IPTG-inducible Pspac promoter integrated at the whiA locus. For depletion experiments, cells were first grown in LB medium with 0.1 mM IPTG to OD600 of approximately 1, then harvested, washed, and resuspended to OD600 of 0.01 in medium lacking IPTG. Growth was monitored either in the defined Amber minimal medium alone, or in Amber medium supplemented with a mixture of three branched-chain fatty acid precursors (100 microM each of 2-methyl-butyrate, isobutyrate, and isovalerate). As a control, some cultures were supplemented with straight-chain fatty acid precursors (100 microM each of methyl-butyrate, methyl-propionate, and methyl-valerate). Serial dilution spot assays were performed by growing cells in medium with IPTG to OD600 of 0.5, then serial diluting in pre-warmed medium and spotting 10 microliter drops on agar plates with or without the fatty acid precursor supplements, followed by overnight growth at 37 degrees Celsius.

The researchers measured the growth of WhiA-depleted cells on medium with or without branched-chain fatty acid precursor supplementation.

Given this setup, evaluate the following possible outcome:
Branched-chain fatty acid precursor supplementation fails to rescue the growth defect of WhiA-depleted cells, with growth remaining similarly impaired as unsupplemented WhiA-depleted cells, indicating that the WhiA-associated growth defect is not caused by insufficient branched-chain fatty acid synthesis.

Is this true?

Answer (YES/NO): YES